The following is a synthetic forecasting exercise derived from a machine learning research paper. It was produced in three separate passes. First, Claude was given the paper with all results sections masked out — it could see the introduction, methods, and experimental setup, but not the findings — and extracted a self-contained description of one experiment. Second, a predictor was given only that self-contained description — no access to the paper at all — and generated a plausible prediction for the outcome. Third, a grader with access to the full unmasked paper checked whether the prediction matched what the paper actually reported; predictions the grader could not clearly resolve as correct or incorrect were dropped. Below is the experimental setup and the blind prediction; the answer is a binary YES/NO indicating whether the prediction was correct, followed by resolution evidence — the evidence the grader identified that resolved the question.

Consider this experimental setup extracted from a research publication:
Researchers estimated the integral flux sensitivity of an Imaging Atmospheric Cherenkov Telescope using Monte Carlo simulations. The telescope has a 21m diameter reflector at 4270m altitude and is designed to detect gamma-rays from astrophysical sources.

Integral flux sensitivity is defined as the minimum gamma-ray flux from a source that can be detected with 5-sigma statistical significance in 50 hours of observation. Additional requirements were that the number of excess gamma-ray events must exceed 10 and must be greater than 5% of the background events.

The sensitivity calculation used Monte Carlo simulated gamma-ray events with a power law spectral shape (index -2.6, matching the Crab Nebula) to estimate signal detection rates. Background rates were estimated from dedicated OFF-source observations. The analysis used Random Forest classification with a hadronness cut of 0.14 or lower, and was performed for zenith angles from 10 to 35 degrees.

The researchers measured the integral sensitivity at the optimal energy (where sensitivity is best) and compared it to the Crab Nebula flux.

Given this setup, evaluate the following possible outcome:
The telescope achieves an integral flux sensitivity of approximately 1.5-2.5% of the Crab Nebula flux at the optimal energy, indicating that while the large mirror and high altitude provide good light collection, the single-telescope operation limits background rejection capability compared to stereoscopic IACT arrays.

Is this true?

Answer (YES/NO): YES